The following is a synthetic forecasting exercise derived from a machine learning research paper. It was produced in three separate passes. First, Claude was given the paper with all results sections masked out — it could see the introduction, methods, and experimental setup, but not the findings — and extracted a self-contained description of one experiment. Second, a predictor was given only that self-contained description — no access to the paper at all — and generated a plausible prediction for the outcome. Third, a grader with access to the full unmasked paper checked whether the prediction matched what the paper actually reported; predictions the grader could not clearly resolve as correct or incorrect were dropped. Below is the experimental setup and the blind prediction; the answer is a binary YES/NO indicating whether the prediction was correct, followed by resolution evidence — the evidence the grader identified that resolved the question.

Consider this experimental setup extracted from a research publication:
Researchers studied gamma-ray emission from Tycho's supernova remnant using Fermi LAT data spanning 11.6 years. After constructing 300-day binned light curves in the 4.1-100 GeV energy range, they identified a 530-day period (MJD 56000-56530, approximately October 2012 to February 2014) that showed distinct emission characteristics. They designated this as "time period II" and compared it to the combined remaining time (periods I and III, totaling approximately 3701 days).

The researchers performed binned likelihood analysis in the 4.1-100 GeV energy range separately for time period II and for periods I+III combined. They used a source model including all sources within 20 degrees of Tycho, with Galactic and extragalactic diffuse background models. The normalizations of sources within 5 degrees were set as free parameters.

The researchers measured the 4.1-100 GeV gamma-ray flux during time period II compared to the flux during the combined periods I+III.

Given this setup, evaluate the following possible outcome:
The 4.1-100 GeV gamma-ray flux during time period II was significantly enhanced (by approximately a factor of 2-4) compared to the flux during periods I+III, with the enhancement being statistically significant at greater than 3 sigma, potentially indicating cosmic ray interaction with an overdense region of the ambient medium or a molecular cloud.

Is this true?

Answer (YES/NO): NO